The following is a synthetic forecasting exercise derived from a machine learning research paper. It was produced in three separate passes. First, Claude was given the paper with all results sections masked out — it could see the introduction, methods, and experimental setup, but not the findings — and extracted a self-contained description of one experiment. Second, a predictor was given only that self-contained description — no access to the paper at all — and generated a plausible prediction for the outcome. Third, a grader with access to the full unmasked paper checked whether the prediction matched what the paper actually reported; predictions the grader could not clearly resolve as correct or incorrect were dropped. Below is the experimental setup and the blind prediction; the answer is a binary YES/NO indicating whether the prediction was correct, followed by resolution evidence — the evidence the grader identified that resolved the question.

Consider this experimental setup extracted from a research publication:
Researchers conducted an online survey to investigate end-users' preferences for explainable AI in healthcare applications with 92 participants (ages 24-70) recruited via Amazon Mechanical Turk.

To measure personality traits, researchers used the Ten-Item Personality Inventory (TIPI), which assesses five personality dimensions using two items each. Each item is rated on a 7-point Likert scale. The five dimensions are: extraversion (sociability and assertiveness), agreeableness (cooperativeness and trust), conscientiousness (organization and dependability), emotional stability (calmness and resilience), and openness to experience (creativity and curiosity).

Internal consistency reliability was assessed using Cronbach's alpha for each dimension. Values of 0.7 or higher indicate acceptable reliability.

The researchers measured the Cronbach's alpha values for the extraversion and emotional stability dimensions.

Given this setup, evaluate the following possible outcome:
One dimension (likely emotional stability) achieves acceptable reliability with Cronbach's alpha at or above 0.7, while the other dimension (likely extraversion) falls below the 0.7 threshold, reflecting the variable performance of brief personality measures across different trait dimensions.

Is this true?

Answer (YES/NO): NO